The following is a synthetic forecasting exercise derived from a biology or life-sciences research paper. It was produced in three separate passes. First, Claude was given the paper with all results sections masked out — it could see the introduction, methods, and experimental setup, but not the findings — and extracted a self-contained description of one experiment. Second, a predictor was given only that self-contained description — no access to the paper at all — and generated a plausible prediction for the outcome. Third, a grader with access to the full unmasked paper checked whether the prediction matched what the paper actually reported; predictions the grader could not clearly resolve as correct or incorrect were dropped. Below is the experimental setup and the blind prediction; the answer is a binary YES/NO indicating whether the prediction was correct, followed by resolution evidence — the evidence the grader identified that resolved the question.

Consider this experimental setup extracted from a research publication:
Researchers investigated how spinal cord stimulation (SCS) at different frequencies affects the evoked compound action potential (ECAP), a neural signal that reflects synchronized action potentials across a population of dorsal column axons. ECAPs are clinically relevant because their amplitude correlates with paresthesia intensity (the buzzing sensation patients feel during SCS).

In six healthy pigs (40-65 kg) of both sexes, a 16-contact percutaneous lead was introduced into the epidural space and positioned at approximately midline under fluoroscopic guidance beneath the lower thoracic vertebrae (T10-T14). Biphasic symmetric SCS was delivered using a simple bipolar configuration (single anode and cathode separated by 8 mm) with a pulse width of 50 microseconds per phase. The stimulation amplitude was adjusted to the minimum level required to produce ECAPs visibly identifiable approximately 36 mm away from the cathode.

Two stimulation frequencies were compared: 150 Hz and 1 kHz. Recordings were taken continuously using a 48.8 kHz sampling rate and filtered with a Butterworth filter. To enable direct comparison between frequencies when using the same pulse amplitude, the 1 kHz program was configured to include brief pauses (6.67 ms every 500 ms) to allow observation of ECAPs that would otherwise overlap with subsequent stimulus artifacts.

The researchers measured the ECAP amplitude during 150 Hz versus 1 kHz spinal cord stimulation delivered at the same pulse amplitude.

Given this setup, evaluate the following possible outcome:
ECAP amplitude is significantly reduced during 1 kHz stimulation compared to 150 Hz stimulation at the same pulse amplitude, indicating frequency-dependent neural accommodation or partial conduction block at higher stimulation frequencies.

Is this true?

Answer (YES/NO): NO